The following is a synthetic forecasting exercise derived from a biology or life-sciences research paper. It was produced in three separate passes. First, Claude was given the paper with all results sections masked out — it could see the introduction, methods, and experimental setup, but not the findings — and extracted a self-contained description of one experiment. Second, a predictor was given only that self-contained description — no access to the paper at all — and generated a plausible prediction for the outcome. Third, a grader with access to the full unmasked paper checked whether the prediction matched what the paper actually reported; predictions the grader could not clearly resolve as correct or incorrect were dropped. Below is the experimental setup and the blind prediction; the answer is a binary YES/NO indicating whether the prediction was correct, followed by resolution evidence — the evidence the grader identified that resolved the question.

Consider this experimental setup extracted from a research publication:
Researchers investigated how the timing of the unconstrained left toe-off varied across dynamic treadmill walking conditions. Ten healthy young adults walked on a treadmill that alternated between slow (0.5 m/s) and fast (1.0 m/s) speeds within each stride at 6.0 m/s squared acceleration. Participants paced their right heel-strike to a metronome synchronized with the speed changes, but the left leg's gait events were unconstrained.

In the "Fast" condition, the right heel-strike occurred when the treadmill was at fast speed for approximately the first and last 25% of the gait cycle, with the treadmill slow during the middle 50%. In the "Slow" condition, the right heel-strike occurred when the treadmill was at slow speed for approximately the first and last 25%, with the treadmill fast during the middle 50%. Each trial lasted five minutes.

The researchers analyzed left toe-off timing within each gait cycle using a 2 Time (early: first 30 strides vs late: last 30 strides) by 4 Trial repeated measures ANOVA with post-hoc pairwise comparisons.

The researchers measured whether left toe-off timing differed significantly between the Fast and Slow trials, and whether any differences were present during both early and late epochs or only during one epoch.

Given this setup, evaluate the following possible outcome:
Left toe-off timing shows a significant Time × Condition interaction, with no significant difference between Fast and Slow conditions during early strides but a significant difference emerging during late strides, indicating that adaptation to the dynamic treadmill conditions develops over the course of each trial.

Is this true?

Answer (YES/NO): NO